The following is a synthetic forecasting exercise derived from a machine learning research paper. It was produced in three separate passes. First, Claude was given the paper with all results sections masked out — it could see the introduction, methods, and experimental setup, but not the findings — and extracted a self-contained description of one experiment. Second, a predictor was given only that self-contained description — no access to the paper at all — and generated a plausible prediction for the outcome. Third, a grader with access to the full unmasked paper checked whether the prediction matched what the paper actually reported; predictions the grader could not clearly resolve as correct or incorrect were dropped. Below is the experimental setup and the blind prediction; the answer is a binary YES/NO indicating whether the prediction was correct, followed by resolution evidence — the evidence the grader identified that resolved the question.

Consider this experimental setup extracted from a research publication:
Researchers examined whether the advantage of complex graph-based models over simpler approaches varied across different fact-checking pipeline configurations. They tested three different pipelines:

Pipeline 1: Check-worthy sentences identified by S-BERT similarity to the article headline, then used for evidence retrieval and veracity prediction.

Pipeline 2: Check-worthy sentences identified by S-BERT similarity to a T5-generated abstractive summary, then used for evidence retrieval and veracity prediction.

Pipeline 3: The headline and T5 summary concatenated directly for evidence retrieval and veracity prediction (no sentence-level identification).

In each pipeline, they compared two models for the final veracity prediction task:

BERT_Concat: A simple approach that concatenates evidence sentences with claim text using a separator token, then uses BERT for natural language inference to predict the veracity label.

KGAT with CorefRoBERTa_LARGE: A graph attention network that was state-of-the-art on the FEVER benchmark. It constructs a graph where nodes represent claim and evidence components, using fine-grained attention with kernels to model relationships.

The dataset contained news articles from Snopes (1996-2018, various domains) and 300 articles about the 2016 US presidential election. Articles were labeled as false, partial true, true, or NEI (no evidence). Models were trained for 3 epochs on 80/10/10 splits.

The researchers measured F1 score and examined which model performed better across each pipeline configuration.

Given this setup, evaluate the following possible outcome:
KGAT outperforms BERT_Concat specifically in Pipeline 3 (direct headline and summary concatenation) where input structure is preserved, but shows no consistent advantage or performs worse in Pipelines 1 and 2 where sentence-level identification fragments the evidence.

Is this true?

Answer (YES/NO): YES